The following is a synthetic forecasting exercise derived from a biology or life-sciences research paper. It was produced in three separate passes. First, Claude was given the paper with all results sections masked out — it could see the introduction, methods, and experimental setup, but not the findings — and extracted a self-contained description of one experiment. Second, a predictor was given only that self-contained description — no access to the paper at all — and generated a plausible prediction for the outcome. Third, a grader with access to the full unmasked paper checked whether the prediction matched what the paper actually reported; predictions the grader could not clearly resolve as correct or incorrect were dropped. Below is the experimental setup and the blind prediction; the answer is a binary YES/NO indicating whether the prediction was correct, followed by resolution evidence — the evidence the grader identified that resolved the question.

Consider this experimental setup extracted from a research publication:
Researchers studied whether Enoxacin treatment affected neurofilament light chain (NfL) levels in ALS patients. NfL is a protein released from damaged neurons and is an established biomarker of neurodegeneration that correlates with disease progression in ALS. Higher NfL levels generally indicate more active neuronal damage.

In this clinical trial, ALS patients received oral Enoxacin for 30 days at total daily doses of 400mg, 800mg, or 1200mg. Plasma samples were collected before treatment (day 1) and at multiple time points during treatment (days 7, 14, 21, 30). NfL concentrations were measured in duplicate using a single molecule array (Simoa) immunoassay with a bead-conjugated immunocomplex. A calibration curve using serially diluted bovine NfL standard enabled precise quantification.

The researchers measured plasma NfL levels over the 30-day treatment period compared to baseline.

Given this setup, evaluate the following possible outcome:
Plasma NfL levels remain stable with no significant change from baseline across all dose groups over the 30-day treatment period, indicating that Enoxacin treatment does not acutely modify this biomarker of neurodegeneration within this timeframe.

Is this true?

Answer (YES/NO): YES